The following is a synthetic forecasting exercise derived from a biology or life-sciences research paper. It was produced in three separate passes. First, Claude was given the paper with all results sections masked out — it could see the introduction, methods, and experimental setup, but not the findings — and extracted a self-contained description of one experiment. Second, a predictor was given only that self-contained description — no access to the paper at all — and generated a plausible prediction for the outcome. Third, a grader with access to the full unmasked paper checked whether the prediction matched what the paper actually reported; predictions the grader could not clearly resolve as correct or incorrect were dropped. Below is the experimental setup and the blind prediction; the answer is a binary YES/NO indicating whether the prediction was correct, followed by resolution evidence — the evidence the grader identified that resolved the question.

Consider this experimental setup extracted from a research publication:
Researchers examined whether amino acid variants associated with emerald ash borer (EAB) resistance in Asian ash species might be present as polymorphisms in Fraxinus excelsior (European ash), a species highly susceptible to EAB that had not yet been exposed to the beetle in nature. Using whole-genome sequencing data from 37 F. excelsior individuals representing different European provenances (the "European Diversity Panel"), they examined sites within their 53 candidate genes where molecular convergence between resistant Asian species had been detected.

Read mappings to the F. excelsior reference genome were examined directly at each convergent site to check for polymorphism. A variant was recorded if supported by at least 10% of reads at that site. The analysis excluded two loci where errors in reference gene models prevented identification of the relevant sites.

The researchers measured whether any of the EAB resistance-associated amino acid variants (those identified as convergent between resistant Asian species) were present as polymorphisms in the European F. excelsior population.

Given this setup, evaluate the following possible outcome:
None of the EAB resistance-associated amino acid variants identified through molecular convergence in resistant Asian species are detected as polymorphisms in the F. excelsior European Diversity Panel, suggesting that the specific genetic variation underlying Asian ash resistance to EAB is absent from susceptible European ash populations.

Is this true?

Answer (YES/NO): NO